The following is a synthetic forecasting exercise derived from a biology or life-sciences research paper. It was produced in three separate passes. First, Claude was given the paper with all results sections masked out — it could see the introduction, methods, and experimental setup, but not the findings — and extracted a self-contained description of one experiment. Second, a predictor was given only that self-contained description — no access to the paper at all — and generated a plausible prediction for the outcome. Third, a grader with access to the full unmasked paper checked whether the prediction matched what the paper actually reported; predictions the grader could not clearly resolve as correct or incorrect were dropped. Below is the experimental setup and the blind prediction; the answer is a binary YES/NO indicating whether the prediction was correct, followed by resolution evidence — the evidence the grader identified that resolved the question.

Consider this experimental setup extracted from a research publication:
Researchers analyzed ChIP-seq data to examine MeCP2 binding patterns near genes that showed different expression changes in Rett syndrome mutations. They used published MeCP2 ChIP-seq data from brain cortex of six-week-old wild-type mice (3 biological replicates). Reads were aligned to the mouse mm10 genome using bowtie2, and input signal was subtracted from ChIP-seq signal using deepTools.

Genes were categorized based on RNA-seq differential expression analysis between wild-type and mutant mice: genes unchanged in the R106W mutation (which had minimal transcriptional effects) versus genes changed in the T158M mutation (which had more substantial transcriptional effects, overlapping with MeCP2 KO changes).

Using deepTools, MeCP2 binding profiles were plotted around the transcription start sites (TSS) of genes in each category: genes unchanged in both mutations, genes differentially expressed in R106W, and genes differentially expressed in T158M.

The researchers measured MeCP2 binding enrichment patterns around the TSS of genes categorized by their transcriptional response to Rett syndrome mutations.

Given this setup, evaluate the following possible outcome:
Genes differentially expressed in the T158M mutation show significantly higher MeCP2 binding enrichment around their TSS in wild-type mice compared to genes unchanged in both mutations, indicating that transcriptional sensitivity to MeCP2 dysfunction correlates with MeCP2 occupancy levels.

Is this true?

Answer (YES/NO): NO